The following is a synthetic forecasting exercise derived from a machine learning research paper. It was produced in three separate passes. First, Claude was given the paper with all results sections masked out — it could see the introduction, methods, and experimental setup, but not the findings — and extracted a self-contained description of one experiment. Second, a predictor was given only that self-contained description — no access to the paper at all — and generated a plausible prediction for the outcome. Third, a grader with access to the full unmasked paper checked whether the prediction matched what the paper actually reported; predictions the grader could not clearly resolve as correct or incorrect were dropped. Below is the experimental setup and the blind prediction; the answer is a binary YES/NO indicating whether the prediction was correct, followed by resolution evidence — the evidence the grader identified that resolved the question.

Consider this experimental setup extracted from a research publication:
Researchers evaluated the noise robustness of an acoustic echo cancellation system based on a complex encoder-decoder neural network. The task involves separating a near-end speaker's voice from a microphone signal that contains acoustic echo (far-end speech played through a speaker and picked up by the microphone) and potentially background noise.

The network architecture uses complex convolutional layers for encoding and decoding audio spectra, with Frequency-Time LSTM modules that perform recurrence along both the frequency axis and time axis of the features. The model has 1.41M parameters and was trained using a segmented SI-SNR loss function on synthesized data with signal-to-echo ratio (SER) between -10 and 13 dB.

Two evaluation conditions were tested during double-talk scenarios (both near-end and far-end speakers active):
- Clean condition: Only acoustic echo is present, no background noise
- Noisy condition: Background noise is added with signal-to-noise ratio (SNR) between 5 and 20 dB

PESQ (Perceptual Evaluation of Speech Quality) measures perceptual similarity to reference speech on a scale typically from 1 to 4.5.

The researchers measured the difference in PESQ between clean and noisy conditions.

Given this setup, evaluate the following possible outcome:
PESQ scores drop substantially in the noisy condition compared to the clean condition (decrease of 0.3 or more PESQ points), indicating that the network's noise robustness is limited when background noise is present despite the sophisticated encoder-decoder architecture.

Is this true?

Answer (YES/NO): NO